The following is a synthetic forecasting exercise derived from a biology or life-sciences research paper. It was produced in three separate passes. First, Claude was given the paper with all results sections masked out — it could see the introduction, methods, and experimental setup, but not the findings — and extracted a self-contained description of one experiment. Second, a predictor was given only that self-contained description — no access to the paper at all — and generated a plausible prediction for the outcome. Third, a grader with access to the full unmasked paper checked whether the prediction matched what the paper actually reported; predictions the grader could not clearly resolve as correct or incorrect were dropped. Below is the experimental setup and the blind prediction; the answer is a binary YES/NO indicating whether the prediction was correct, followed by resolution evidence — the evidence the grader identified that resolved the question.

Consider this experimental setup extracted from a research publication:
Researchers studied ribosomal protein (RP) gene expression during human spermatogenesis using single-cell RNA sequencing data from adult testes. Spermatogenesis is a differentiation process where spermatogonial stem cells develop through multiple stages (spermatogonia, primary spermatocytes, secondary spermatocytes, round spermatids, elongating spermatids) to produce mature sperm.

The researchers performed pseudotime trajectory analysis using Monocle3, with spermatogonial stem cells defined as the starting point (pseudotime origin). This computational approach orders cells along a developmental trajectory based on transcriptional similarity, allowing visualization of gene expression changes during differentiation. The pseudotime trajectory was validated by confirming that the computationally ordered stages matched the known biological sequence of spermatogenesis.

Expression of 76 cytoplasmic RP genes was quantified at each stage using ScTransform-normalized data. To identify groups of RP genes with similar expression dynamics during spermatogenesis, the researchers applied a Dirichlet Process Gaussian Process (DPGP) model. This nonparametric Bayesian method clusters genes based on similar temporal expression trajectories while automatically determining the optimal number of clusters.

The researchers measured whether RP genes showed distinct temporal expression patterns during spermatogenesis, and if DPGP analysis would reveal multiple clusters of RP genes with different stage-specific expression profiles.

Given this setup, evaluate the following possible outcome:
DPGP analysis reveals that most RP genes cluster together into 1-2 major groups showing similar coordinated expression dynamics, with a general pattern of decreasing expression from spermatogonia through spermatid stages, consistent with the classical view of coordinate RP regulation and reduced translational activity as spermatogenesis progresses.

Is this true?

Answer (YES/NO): NO